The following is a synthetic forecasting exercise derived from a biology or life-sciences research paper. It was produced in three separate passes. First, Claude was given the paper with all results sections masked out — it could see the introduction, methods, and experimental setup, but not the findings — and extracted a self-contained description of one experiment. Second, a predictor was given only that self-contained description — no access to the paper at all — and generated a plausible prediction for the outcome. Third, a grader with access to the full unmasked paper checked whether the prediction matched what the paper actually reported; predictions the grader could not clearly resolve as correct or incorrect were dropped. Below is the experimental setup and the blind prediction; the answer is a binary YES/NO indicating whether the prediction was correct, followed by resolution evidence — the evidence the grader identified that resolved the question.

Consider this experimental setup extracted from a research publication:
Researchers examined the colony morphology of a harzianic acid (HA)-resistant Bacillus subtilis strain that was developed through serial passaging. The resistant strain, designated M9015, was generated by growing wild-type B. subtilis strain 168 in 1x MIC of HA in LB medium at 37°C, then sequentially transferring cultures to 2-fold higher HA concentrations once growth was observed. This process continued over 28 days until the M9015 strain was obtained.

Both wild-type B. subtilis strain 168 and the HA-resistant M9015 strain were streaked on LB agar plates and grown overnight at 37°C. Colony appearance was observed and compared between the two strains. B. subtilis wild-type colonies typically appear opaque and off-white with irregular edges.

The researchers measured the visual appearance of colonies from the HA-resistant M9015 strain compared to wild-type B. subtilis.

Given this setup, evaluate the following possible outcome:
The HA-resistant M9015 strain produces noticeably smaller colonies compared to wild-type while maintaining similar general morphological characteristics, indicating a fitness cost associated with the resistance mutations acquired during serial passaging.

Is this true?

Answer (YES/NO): NO